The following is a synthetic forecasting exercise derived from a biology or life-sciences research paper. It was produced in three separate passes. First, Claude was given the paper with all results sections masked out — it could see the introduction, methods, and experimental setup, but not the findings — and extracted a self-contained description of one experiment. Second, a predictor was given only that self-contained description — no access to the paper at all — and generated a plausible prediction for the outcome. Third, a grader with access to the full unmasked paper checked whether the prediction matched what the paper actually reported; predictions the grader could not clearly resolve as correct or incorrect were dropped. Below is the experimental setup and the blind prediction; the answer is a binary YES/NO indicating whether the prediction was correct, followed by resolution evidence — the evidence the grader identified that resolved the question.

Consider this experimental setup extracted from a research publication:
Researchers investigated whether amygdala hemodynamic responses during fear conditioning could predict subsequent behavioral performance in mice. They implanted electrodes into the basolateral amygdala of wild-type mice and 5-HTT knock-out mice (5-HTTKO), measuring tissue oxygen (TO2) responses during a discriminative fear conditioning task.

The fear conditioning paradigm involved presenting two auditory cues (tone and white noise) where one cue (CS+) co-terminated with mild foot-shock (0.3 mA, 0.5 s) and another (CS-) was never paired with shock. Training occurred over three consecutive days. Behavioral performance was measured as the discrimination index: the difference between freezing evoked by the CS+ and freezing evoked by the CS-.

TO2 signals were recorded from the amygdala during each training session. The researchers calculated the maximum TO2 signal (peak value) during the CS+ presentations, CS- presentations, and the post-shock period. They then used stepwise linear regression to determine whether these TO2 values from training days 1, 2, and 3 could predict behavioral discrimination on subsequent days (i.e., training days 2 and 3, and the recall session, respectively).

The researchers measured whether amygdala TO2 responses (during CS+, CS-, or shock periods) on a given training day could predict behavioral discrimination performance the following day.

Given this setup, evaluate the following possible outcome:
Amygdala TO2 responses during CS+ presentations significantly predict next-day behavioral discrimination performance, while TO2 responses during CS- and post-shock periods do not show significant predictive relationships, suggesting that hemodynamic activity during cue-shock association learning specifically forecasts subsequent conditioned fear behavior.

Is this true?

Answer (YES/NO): NO